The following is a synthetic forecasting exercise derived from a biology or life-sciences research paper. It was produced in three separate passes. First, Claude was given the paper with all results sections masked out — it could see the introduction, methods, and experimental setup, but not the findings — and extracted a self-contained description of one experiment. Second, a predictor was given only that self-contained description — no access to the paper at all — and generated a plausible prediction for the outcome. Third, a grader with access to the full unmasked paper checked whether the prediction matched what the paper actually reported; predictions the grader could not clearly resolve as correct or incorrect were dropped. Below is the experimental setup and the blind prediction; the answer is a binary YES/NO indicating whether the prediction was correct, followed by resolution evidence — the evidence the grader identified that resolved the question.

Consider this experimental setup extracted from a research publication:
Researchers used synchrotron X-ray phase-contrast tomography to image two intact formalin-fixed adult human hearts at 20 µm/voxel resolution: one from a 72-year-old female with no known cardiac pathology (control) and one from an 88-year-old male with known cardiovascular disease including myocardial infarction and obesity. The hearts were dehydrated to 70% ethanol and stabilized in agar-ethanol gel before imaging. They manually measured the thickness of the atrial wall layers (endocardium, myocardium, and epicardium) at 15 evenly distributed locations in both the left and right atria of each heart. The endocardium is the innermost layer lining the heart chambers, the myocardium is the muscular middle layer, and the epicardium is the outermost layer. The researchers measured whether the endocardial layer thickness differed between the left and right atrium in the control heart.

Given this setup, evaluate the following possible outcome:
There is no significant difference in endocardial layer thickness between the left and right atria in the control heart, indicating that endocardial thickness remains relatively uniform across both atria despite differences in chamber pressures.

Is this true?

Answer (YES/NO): NO